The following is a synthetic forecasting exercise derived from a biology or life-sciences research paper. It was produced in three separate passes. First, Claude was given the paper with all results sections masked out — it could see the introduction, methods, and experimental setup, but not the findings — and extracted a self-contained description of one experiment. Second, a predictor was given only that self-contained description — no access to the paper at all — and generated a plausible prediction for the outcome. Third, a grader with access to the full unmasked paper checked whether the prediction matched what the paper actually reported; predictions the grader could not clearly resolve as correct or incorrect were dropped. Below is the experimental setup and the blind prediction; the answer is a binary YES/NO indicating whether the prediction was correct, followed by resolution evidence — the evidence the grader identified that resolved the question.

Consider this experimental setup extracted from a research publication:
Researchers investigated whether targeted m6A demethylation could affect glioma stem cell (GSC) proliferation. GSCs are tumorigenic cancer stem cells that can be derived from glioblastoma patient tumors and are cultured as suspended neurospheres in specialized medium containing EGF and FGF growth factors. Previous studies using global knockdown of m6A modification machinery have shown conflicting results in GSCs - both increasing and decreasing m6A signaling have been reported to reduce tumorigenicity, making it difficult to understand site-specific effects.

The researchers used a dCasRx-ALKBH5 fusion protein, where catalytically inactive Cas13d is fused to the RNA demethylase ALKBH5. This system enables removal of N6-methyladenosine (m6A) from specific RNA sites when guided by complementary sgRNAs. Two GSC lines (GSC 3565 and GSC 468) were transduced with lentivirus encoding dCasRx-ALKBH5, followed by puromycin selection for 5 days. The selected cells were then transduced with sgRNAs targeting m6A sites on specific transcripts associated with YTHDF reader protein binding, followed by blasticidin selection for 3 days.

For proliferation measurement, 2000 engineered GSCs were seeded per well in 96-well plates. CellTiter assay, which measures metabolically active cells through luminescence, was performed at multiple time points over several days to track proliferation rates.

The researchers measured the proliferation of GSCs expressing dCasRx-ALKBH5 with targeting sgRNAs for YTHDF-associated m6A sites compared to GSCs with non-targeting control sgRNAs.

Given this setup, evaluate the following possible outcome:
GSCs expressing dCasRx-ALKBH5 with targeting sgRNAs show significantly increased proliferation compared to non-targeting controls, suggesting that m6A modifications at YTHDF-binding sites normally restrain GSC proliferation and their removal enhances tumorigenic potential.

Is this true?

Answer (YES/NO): NO